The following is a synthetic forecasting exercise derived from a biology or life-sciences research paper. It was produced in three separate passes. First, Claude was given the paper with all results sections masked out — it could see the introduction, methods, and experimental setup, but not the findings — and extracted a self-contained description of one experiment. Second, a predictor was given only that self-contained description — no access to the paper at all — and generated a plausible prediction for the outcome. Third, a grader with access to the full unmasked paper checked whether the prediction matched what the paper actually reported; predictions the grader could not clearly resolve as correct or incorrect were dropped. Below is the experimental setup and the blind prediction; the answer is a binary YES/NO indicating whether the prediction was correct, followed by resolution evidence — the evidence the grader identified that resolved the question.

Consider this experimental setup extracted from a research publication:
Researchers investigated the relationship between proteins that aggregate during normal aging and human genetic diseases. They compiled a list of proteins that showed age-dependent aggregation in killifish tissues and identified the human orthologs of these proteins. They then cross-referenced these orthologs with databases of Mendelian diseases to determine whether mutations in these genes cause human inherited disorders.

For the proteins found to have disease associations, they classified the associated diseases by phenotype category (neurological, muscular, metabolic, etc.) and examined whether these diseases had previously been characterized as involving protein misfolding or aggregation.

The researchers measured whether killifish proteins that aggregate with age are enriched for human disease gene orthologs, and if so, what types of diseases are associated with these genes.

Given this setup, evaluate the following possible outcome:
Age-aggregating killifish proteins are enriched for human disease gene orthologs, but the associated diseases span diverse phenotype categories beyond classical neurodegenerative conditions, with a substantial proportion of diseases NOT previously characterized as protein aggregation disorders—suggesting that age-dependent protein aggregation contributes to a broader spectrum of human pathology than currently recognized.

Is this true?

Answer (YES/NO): YES